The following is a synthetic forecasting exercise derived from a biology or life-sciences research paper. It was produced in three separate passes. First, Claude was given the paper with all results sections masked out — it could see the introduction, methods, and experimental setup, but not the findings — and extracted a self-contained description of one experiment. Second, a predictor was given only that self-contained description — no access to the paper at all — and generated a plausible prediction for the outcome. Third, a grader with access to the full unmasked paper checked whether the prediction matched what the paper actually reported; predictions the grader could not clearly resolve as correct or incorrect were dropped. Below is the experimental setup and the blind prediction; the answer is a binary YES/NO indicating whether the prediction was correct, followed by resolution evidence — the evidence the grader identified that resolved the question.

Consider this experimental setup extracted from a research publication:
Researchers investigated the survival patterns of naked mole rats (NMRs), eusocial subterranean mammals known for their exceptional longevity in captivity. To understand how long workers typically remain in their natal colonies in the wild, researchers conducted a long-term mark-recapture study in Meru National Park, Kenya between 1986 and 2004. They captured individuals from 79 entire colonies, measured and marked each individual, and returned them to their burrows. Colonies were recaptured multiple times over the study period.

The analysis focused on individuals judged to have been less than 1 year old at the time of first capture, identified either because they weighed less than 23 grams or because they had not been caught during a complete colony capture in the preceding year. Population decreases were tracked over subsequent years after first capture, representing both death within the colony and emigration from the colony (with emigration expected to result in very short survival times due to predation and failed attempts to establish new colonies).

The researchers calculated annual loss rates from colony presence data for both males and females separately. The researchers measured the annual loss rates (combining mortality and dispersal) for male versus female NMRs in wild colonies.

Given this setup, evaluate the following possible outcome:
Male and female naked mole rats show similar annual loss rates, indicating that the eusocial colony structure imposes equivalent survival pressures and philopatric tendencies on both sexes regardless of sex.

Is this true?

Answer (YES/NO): YES